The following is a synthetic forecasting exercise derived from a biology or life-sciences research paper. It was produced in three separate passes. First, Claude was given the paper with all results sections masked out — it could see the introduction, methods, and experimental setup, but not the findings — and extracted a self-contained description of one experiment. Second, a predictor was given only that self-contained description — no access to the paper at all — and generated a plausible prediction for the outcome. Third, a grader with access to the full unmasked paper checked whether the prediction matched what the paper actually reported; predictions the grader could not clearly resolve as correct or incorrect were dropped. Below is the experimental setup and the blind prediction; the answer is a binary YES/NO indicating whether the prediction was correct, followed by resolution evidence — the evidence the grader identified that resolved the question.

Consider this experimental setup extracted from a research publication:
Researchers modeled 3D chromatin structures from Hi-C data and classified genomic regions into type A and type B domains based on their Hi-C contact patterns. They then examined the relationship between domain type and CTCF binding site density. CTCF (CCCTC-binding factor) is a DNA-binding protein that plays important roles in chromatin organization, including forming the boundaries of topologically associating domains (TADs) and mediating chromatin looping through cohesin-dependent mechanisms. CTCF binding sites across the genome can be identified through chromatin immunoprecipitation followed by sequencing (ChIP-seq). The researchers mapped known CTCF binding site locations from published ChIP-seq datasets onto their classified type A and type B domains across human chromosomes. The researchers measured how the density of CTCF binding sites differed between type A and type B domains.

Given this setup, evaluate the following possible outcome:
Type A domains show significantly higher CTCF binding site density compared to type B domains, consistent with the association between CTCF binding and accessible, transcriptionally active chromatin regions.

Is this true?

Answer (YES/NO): YES